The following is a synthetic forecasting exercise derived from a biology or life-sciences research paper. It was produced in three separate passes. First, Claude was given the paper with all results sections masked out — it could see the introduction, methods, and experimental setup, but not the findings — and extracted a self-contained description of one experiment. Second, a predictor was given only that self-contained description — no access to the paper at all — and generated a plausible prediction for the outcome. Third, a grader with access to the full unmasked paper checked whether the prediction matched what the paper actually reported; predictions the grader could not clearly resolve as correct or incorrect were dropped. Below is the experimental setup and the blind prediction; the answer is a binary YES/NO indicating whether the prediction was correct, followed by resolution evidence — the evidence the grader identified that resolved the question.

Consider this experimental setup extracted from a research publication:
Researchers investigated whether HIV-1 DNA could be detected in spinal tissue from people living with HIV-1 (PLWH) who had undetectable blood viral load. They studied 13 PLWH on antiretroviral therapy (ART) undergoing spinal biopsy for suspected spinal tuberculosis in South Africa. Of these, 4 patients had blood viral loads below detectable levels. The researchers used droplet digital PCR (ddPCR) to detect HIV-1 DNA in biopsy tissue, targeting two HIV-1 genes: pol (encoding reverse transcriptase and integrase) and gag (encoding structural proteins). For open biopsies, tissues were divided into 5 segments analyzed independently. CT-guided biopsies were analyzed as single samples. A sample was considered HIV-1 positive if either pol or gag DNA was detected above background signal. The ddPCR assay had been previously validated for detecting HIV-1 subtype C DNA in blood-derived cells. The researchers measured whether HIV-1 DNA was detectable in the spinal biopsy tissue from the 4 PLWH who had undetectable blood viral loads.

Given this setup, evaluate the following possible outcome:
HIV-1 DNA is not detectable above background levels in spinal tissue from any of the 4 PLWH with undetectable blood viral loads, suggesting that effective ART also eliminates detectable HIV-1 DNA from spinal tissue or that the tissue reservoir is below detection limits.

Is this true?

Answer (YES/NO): NO